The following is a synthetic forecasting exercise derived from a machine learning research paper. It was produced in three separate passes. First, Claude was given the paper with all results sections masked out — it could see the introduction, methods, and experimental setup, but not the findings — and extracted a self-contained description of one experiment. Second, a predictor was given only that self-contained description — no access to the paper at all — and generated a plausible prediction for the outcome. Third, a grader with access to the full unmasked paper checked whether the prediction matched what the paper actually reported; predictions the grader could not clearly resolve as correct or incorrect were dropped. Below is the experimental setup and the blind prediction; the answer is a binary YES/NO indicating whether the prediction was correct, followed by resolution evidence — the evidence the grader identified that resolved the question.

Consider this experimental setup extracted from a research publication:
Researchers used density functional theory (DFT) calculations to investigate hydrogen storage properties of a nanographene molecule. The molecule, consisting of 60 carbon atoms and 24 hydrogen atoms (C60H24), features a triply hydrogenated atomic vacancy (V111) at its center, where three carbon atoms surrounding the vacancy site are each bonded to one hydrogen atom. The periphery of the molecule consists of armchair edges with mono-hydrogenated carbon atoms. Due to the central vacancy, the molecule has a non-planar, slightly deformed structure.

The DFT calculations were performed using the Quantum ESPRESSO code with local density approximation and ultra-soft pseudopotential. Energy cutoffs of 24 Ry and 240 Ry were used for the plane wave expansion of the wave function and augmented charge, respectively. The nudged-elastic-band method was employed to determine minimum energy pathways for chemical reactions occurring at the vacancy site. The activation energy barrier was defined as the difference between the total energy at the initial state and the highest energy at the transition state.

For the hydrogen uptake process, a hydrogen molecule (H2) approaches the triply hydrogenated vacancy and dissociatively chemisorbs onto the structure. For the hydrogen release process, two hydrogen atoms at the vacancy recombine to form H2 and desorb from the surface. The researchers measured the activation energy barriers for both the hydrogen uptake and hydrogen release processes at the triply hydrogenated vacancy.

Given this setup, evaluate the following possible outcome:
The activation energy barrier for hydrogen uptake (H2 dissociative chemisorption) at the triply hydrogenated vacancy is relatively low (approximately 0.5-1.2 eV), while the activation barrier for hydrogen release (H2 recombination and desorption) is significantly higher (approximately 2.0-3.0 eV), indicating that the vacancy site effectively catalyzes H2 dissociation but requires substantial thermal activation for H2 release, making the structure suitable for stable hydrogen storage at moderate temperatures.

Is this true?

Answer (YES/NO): NO